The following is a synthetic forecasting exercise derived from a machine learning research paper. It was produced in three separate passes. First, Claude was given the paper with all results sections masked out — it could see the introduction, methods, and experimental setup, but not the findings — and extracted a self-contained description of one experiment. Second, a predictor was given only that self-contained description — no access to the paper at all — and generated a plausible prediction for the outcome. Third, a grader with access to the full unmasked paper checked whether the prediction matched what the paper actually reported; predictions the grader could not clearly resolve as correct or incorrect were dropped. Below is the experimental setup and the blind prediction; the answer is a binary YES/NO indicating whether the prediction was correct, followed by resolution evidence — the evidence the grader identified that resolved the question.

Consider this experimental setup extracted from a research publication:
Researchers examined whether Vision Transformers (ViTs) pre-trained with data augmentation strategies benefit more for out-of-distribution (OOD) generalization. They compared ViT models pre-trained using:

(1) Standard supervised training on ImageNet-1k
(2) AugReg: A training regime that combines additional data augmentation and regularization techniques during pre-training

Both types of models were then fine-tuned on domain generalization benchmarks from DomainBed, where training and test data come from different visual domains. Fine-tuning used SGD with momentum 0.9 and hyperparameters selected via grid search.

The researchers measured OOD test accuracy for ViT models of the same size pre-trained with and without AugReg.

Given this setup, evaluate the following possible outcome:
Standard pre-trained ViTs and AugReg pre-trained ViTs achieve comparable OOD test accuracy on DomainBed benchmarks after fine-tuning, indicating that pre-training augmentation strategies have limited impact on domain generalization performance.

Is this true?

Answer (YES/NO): NO